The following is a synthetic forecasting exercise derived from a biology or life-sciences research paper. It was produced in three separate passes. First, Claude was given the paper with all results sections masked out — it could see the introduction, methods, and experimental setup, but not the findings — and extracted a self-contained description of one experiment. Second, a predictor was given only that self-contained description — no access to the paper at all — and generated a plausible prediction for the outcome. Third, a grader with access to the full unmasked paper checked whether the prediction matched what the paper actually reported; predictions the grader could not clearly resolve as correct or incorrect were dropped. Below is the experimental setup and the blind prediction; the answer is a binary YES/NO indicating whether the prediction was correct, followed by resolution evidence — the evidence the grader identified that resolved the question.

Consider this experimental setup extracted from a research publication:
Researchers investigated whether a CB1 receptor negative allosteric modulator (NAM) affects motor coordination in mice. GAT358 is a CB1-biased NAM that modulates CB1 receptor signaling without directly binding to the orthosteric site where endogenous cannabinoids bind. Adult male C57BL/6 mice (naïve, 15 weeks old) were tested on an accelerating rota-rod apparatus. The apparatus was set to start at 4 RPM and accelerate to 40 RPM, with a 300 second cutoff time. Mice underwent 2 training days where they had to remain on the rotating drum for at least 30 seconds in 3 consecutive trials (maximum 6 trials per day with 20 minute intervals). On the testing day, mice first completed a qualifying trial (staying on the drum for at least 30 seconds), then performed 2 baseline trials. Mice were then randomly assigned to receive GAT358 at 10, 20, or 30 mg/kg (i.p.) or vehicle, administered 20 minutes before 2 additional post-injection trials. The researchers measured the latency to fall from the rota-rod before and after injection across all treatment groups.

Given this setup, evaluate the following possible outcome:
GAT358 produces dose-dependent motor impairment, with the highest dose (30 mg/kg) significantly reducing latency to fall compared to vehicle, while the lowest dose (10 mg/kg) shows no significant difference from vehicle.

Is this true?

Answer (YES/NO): NO